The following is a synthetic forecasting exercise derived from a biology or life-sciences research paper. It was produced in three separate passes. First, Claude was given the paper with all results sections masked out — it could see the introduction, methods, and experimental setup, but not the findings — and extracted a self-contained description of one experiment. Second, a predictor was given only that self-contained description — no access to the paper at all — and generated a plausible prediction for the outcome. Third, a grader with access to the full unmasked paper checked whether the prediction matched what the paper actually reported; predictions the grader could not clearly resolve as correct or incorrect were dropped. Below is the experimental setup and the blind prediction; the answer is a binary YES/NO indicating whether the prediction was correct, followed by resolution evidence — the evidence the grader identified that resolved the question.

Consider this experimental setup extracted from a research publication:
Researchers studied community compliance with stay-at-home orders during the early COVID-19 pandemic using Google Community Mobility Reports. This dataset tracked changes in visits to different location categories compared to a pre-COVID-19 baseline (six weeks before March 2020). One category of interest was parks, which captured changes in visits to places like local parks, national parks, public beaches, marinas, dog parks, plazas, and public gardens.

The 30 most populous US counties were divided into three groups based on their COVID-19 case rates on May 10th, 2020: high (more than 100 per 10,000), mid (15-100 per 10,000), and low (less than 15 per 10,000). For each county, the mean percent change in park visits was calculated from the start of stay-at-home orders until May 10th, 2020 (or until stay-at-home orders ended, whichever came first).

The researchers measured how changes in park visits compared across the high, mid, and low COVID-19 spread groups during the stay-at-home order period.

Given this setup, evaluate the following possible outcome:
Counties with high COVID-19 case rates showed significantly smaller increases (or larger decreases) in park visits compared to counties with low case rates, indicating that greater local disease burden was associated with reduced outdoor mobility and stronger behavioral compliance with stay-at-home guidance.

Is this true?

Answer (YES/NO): NO